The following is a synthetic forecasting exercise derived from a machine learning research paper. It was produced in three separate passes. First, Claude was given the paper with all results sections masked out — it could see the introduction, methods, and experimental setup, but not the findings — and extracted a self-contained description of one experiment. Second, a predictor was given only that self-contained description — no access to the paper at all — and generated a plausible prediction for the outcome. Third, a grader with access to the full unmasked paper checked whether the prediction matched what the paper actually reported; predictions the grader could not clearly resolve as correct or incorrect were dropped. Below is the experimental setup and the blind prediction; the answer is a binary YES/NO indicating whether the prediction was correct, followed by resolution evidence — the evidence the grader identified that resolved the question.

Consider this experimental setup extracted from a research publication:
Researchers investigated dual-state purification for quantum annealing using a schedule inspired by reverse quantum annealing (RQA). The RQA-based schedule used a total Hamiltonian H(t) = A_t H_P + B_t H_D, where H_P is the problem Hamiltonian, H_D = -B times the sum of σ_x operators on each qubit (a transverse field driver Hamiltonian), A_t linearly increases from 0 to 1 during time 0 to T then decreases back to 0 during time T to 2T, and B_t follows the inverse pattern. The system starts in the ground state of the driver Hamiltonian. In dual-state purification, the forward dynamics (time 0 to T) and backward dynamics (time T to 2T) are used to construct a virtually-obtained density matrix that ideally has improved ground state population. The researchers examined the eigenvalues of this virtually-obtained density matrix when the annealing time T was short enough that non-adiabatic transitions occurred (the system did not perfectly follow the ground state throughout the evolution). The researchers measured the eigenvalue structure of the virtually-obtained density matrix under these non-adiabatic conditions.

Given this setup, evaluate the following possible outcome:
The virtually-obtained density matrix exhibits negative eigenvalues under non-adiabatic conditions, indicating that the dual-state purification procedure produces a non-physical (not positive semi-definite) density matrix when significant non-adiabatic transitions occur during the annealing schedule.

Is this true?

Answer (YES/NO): YES